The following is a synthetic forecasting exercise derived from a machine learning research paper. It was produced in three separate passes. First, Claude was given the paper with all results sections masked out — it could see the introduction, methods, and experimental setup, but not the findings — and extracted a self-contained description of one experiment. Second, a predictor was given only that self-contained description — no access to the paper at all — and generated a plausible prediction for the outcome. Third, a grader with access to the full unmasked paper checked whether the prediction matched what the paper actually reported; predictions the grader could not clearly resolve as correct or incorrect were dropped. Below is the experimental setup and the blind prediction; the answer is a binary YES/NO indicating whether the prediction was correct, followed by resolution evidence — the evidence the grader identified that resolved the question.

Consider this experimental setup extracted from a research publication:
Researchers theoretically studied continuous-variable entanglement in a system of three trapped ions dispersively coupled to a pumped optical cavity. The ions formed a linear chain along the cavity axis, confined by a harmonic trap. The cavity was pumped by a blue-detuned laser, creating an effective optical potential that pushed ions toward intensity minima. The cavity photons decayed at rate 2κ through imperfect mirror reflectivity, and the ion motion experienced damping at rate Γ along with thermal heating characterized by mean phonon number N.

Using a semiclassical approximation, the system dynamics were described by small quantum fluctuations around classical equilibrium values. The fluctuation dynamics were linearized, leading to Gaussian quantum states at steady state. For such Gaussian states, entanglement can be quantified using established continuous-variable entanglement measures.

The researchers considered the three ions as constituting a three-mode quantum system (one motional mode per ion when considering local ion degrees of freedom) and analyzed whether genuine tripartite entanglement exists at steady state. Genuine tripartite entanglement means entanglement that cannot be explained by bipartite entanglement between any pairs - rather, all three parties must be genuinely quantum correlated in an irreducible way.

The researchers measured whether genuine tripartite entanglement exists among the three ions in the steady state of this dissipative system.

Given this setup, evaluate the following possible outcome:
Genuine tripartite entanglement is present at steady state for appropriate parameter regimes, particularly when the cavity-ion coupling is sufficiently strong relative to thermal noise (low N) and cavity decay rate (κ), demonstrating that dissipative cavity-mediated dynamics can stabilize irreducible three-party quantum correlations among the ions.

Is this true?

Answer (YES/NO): YES